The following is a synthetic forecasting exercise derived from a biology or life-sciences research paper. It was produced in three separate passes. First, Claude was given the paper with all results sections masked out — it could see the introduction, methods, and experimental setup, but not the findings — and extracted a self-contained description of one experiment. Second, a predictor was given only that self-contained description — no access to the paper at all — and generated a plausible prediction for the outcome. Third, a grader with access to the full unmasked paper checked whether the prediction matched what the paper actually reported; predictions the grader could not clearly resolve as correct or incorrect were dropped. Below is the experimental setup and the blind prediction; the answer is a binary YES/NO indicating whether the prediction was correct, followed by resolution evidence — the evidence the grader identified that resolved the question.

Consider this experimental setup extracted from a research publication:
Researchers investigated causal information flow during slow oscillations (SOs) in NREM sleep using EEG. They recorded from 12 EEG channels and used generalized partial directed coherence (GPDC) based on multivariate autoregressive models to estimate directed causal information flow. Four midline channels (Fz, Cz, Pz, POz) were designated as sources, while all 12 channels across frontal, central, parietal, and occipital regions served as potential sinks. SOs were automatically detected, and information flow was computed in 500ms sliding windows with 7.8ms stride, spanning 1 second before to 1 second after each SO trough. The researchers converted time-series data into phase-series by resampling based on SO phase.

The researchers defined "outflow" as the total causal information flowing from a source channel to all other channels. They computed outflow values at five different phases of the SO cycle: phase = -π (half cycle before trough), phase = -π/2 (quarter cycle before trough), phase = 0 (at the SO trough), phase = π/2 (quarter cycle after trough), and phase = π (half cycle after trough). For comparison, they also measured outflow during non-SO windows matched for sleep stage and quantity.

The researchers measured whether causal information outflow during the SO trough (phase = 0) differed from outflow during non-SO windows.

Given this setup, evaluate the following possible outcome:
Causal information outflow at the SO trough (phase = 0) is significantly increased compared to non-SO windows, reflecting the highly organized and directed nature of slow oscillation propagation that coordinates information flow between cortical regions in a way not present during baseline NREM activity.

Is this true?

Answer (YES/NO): NO